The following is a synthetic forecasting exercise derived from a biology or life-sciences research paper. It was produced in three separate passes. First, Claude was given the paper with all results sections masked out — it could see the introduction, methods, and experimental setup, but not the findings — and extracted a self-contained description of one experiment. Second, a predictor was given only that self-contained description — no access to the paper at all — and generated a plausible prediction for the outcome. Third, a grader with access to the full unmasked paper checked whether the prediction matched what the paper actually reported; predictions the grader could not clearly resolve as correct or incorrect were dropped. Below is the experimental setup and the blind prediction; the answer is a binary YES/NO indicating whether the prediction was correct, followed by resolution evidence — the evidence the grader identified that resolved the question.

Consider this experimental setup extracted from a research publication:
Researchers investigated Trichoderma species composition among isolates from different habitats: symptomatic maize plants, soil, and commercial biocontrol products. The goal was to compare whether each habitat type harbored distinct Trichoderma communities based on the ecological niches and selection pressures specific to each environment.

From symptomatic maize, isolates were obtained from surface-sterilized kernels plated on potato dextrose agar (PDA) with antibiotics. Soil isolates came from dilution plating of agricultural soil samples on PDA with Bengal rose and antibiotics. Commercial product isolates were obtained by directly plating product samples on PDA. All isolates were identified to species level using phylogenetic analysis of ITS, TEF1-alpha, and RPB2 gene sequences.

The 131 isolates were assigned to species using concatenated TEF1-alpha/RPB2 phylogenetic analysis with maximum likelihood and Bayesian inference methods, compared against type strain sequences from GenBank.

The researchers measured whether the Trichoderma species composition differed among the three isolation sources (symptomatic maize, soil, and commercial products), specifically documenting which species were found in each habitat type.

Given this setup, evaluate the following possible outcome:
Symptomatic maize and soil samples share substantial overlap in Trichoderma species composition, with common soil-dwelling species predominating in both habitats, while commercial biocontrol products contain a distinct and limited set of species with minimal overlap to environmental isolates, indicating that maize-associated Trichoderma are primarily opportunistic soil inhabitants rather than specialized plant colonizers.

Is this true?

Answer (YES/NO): NO